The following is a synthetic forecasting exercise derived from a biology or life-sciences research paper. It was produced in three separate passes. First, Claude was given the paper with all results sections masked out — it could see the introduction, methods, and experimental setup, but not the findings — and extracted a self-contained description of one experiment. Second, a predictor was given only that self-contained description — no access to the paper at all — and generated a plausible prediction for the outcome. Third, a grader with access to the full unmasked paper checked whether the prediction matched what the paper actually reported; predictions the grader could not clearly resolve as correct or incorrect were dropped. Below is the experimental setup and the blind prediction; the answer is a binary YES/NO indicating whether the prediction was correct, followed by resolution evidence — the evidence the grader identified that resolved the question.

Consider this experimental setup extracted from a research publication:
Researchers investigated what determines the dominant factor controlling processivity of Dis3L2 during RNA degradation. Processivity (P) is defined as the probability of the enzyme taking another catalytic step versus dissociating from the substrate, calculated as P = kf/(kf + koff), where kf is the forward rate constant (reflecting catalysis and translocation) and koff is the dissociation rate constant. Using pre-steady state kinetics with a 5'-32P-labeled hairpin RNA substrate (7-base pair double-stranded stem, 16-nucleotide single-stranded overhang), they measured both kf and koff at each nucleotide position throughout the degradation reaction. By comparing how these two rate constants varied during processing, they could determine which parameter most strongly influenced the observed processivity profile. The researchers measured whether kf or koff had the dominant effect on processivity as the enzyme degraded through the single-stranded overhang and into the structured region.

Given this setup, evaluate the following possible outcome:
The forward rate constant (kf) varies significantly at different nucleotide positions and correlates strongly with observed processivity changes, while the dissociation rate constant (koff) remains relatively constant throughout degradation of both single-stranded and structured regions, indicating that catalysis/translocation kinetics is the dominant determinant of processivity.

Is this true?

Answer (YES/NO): NO